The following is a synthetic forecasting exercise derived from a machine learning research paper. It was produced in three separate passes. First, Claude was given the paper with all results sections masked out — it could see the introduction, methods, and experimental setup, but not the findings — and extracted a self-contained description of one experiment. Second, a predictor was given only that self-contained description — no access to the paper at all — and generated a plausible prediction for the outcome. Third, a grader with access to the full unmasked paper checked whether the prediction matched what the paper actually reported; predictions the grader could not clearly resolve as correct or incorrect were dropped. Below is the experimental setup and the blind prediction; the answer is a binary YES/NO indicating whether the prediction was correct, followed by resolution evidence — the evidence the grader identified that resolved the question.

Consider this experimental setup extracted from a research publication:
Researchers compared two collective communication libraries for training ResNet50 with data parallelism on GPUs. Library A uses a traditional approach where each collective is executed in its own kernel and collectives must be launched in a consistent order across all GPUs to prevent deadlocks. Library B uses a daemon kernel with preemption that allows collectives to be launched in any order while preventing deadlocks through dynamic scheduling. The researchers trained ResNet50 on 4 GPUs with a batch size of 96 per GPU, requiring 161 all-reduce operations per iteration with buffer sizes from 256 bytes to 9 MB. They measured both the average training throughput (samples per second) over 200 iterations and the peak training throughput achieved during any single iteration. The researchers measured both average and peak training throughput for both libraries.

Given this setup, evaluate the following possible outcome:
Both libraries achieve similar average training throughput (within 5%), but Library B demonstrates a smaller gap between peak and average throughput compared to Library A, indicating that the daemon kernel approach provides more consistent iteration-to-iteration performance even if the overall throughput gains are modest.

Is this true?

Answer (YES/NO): NO